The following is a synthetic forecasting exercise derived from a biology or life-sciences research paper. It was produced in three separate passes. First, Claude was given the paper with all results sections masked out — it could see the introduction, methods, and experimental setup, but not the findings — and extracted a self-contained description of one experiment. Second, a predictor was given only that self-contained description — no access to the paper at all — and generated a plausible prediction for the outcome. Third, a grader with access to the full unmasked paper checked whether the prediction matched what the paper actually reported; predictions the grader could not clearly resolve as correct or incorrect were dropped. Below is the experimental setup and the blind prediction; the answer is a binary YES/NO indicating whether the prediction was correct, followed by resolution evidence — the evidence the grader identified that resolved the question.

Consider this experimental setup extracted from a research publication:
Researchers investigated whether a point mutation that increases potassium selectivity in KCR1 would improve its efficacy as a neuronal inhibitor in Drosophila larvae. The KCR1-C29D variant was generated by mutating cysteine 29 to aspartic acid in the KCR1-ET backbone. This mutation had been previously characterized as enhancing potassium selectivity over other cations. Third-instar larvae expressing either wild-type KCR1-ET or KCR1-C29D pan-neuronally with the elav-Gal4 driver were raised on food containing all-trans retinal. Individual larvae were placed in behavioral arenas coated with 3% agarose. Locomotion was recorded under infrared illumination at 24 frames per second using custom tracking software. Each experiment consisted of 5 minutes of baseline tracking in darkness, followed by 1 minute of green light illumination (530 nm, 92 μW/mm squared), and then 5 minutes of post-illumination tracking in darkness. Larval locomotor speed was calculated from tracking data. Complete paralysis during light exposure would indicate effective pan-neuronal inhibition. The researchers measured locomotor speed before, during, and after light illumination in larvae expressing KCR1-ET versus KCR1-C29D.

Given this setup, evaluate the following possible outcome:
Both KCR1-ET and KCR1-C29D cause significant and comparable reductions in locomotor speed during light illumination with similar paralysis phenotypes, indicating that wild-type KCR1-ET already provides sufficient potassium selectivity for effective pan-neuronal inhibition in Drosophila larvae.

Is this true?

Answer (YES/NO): YES